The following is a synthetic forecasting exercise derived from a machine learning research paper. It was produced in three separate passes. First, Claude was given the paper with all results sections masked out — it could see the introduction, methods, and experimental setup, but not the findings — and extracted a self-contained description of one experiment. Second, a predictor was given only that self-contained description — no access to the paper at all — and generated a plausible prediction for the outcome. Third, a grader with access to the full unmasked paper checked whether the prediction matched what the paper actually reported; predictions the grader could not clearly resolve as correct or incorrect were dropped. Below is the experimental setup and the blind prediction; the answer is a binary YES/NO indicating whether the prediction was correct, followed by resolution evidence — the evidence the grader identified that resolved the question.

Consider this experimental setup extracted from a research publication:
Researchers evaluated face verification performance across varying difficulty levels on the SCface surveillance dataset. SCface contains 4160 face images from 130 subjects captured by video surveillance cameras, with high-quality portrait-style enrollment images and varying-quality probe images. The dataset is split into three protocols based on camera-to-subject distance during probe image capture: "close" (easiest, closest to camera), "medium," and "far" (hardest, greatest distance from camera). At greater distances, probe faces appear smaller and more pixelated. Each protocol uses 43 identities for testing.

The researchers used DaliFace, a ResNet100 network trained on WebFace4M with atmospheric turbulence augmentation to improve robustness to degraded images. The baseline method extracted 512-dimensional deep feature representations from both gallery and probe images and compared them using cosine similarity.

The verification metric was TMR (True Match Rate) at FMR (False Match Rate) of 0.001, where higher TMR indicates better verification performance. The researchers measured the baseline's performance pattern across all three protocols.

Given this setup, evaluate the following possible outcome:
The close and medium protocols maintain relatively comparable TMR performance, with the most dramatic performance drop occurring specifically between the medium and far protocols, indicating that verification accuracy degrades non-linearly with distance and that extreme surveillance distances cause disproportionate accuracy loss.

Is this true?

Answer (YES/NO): YES